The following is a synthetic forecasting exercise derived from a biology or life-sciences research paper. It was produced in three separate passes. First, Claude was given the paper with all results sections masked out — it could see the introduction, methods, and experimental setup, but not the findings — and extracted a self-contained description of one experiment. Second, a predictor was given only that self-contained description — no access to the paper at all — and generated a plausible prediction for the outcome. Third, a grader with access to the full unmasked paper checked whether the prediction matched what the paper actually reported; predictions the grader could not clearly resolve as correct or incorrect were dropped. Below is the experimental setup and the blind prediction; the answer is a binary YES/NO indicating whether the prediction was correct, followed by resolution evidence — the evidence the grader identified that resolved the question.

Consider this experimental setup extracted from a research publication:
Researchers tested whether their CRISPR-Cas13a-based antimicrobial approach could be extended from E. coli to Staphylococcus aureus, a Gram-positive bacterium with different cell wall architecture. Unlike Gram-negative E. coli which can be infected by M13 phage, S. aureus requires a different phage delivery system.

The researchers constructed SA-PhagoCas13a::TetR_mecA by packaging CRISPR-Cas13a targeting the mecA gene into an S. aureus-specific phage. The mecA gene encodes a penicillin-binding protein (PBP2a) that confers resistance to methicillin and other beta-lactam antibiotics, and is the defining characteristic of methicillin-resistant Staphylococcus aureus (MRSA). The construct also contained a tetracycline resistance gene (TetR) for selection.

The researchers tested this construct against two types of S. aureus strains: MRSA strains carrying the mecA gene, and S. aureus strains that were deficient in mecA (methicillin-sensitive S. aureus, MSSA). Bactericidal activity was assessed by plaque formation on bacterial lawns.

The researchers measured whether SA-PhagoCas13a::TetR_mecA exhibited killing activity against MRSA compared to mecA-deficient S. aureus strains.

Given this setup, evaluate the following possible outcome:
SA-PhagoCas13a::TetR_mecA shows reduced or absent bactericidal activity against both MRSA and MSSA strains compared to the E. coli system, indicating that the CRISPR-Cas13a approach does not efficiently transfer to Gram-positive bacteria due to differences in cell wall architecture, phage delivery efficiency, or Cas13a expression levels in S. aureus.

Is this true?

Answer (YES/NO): NO